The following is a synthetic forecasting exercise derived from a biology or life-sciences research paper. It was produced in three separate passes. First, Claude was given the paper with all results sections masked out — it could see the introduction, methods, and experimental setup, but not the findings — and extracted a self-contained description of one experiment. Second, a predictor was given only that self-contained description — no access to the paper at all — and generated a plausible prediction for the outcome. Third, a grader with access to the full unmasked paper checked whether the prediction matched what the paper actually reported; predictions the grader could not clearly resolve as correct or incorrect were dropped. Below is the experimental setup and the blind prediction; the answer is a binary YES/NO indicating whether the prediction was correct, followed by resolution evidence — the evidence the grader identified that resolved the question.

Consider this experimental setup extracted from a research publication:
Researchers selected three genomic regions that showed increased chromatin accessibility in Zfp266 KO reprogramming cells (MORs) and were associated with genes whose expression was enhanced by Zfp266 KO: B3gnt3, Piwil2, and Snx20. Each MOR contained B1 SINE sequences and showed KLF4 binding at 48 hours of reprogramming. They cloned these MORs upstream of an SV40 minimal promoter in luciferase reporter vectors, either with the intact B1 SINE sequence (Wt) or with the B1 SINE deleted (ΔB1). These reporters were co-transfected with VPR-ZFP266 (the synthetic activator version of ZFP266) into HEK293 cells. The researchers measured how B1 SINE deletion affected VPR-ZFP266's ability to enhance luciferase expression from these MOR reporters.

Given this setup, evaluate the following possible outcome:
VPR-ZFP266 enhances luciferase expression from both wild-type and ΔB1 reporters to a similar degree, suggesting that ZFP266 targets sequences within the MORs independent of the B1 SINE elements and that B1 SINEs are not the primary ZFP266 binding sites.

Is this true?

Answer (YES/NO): NO